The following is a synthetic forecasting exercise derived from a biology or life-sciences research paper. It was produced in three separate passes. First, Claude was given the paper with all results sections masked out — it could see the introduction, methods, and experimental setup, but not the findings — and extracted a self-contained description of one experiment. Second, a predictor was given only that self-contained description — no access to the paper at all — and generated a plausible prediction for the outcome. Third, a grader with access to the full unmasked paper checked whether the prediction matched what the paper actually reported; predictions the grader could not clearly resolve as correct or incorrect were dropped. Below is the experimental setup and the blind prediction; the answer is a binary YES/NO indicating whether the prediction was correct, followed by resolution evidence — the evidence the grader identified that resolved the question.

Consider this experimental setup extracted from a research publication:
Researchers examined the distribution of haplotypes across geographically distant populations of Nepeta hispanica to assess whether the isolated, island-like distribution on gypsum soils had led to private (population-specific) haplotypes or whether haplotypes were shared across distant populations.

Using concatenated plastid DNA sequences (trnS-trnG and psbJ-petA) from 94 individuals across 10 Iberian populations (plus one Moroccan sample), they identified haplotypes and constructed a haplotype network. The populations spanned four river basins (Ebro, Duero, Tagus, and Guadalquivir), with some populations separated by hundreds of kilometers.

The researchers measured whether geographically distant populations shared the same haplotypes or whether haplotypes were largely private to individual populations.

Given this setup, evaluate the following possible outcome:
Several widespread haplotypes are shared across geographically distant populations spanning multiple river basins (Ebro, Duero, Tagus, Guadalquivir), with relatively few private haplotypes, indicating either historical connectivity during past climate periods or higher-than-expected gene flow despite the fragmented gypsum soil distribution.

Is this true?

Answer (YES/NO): YES